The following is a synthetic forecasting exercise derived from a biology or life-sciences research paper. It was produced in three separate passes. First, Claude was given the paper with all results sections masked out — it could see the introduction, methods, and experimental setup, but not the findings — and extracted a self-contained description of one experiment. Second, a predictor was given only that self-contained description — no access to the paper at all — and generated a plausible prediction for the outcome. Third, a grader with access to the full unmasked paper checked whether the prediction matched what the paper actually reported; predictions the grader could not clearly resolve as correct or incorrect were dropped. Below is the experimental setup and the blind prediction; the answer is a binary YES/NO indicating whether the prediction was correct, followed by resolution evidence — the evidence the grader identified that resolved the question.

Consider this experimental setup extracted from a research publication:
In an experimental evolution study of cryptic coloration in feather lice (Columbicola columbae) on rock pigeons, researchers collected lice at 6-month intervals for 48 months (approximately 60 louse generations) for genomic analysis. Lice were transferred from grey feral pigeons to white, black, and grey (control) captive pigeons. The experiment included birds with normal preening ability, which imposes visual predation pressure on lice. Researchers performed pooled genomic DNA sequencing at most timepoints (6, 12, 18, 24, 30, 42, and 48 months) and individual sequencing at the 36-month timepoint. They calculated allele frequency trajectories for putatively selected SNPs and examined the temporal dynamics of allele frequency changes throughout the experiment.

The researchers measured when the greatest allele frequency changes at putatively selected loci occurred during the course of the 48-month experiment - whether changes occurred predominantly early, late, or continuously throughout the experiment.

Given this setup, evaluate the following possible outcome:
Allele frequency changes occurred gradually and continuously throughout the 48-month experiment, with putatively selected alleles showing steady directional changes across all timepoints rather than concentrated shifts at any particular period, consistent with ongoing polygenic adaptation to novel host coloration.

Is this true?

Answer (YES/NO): YES